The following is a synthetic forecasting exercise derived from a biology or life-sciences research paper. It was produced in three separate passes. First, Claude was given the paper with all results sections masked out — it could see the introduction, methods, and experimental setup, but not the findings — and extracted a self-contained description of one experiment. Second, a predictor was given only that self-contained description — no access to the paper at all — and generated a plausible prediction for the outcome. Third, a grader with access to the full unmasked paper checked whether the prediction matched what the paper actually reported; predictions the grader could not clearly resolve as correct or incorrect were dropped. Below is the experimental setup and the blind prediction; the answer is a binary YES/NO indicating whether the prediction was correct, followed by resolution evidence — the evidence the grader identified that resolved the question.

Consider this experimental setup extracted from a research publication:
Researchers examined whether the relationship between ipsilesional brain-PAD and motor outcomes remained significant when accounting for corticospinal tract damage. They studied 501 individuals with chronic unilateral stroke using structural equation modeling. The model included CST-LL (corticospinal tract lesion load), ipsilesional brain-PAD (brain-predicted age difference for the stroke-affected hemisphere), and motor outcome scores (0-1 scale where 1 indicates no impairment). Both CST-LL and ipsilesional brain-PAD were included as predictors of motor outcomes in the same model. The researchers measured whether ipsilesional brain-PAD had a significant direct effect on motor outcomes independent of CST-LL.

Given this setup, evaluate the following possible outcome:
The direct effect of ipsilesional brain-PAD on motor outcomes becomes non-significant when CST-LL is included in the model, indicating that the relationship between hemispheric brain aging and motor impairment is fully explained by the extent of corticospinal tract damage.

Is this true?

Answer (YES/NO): NO